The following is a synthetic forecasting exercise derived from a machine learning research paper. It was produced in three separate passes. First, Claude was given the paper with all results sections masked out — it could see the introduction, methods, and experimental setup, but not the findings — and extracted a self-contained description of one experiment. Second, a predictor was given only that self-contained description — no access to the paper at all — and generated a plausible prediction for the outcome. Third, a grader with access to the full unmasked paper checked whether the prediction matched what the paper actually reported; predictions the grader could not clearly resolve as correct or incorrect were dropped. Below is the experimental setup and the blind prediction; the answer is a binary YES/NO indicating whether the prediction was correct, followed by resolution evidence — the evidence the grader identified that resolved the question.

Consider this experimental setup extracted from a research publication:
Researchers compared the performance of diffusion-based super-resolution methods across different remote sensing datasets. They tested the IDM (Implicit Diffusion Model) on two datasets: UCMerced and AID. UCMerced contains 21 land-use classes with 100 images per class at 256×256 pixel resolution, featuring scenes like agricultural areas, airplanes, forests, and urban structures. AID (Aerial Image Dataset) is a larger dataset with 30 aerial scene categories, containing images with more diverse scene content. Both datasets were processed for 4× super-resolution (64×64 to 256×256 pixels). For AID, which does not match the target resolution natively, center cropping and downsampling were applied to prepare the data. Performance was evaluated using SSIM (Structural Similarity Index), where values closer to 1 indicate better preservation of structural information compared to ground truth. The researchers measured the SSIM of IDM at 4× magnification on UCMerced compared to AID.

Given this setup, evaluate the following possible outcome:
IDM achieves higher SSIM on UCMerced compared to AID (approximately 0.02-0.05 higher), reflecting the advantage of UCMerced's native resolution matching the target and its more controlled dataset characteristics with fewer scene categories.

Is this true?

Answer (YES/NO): NO